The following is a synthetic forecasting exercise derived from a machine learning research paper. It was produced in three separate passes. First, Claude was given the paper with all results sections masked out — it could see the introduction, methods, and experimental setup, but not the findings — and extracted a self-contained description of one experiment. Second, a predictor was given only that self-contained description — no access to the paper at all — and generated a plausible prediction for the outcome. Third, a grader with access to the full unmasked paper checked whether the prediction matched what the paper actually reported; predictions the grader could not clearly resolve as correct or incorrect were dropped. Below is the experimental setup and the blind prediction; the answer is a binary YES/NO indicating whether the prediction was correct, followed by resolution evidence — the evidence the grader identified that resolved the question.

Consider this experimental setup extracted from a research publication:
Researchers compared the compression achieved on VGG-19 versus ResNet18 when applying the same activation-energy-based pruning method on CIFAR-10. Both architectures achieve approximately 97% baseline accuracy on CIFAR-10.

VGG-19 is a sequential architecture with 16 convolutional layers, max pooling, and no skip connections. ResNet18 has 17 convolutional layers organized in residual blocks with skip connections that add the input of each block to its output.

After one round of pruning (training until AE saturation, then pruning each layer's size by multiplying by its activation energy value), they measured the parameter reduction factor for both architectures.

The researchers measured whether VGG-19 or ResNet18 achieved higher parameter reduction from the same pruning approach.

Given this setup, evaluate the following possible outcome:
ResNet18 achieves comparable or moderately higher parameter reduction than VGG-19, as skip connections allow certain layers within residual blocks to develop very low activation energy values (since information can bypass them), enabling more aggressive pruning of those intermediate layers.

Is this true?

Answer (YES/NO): YES